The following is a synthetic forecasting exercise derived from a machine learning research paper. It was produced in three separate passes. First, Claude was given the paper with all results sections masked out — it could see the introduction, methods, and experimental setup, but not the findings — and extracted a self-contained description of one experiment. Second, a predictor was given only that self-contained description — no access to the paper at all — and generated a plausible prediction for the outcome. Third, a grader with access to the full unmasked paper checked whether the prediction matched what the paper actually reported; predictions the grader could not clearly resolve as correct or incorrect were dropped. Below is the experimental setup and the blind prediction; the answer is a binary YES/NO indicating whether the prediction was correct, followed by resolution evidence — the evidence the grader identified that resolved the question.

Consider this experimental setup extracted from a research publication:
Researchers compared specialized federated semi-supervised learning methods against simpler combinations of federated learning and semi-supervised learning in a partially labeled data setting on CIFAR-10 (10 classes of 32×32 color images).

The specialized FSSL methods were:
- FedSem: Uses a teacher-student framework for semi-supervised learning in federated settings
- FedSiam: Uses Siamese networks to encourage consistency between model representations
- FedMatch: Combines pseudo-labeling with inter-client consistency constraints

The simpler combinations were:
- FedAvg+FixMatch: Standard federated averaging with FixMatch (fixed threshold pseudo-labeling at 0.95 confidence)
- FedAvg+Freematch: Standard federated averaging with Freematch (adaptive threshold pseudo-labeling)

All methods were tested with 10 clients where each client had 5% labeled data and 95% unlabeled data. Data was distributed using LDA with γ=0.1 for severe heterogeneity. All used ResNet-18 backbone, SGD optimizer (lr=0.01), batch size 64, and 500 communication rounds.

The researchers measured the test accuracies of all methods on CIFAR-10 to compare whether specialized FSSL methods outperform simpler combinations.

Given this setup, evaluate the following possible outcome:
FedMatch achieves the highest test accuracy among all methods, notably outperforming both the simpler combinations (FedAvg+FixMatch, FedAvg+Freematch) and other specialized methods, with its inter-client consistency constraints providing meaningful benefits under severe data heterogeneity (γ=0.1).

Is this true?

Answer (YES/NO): NO